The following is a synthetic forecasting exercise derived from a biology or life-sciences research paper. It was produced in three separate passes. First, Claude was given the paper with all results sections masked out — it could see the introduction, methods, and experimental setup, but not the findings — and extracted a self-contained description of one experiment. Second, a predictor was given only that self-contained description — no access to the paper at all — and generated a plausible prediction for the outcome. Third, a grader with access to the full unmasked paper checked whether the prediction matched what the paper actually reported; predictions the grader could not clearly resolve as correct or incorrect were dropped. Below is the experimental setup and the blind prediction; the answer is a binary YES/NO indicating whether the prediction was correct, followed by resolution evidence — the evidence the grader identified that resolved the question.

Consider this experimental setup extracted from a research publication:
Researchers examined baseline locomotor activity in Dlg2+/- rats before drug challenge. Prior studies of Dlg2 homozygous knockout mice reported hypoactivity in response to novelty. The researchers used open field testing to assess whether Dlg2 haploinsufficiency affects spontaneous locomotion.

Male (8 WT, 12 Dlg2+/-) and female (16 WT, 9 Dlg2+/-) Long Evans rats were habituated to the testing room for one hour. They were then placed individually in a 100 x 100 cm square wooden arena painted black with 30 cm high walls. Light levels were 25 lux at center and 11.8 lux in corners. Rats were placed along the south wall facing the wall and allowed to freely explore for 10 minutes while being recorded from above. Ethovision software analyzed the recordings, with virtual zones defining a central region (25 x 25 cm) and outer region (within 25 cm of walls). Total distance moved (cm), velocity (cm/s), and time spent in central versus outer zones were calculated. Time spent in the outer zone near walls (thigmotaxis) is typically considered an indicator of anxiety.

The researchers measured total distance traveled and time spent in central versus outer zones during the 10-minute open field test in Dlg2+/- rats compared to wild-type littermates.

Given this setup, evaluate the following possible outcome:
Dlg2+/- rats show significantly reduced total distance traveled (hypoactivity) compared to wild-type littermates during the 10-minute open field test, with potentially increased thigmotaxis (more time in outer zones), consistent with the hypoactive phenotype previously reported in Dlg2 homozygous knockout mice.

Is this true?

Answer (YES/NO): NO